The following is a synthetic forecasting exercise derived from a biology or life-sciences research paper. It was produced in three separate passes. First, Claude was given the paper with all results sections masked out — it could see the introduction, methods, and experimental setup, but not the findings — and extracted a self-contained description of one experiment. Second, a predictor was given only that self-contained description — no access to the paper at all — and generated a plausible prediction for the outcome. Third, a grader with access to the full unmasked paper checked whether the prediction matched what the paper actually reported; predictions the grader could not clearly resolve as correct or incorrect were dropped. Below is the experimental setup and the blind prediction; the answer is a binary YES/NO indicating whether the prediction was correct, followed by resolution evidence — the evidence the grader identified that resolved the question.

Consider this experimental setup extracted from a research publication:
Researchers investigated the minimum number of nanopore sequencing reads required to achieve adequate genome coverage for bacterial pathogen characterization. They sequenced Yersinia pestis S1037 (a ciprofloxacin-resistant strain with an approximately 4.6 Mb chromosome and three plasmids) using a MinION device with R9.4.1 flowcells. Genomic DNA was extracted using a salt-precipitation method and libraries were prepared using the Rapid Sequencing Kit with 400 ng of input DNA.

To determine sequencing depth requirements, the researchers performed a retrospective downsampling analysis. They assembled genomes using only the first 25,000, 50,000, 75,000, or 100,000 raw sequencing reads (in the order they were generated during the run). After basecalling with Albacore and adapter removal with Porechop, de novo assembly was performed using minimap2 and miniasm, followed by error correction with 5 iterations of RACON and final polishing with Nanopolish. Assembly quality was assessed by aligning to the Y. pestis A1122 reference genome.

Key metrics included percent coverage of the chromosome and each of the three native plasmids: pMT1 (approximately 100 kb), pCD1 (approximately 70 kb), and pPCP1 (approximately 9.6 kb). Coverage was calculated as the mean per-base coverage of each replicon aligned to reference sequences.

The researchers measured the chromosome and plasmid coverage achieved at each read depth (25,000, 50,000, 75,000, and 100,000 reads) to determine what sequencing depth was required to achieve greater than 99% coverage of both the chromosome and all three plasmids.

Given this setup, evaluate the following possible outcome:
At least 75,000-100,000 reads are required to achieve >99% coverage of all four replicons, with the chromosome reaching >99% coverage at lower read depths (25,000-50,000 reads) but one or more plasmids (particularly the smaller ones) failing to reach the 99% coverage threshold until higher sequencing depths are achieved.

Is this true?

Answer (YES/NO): NO